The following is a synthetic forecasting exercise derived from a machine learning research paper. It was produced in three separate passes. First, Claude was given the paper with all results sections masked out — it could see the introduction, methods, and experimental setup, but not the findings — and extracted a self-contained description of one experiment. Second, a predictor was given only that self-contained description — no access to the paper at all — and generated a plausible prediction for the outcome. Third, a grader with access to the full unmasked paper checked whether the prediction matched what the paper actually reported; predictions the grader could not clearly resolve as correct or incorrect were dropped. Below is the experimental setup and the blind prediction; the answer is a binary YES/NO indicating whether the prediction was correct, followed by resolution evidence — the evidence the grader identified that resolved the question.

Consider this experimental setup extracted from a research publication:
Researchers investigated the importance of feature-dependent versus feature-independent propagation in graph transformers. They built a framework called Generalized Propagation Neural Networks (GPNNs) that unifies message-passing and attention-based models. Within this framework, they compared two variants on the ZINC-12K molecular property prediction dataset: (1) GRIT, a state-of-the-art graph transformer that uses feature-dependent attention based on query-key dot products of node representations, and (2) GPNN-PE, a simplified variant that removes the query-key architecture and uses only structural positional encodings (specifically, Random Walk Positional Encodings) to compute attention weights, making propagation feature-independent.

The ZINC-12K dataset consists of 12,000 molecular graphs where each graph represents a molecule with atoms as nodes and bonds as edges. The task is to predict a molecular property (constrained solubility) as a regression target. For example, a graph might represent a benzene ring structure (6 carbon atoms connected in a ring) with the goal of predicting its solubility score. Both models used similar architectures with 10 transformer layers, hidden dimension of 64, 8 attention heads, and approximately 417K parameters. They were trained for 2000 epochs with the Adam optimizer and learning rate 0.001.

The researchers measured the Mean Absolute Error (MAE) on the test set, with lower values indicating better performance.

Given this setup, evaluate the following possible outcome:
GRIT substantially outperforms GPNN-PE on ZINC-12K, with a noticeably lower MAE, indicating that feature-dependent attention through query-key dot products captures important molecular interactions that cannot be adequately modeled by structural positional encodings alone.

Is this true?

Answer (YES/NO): NO